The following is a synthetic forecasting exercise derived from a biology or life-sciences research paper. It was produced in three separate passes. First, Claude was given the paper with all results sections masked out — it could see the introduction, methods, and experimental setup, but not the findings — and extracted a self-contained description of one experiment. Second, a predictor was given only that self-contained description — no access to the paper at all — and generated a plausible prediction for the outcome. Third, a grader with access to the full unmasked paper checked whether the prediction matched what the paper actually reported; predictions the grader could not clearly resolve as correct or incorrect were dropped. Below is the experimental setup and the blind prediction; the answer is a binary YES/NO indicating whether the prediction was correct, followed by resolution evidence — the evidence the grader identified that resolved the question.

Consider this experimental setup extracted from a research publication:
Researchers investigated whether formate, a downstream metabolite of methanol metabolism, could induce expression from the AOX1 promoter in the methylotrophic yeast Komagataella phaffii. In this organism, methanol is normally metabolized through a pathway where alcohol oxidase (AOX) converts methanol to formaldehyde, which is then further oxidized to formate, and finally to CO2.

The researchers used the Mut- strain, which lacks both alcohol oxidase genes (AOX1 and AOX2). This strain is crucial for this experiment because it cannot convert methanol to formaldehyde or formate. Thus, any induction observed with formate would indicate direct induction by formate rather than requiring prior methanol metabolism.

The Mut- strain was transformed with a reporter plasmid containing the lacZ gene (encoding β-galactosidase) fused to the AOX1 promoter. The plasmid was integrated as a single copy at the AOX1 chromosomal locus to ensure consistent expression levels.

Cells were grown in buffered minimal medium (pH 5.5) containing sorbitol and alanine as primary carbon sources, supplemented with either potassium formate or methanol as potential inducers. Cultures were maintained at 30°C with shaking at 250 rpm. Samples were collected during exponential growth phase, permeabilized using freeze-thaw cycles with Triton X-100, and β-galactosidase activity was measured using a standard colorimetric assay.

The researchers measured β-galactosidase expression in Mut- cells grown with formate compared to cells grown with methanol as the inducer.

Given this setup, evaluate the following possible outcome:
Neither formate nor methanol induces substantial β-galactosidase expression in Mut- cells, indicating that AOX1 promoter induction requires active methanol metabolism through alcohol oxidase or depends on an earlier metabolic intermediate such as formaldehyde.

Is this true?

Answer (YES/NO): NO